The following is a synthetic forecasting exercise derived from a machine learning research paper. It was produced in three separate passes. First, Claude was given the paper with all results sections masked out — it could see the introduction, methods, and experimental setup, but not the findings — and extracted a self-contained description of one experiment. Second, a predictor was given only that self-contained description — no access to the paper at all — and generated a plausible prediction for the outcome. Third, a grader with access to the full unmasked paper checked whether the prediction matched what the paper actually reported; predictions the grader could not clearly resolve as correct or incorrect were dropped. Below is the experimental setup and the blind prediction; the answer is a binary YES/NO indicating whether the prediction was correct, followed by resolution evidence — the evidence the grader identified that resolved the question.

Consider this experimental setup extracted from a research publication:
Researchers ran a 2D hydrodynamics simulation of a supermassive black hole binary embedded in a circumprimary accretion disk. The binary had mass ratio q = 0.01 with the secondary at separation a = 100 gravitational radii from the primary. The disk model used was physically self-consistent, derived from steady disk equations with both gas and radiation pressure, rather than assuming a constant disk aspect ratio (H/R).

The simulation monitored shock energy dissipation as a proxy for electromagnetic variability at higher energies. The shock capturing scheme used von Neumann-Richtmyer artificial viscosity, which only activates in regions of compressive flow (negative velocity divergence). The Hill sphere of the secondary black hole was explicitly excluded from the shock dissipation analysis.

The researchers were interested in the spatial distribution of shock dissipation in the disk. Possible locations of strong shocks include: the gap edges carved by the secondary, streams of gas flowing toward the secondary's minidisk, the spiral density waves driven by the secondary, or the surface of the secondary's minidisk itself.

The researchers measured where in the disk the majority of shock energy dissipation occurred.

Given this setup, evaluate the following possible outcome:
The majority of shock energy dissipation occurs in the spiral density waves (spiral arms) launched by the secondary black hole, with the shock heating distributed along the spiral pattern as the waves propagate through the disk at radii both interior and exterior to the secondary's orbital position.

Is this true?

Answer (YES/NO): NO